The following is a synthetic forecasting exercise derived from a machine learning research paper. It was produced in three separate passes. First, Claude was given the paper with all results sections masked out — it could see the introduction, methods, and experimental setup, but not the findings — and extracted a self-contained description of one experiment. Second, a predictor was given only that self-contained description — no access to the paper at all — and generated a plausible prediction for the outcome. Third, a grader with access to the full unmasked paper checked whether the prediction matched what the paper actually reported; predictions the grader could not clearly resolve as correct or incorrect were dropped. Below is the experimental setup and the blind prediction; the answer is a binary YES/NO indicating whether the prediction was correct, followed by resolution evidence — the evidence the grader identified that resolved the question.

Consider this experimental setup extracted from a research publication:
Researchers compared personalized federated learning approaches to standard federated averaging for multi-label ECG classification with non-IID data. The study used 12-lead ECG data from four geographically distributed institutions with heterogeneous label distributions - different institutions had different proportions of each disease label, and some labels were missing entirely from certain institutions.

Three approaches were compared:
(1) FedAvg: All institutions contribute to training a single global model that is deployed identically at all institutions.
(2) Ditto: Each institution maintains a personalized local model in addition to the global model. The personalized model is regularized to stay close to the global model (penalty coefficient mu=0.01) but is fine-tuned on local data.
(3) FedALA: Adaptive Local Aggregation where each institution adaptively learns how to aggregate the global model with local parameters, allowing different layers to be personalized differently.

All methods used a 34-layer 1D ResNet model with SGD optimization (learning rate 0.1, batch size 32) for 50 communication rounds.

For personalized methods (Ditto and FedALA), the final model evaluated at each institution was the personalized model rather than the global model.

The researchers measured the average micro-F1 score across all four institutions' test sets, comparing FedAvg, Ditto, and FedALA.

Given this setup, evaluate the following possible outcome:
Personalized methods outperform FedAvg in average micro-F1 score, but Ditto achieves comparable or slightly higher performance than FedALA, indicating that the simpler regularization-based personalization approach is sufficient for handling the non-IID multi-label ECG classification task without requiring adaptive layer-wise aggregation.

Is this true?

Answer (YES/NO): NO